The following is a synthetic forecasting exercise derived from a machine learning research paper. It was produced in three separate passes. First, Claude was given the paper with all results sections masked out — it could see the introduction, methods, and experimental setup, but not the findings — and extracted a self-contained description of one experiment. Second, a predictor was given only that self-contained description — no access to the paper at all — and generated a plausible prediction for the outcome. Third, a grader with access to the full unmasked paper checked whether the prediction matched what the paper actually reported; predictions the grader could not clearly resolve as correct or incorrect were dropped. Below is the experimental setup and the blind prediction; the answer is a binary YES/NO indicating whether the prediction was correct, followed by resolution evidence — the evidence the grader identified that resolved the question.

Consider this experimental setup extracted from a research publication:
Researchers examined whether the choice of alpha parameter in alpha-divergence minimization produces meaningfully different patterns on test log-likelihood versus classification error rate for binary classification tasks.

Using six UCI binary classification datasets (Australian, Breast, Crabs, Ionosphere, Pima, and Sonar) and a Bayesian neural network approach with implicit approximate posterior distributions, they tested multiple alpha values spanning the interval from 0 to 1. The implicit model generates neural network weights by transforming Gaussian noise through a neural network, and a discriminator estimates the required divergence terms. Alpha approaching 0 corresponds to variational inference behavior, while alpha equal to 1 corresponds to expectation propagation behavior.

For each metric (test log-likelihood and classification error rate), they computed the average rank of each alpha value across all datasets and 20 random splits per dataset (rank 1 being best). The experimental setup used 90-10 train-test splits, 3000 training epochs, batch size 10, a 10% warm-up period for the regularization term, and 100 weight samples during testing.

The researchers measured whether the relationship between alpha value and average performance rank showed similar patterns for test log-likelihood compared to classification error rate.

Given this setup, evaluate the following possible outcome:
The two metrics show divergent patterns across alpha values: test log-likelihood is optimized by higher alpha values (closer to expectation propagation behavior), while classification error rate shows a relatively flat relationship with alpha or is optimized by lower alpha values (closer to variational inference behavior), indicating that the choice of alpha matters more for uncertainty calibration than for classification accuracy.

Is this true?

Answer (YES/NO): NO